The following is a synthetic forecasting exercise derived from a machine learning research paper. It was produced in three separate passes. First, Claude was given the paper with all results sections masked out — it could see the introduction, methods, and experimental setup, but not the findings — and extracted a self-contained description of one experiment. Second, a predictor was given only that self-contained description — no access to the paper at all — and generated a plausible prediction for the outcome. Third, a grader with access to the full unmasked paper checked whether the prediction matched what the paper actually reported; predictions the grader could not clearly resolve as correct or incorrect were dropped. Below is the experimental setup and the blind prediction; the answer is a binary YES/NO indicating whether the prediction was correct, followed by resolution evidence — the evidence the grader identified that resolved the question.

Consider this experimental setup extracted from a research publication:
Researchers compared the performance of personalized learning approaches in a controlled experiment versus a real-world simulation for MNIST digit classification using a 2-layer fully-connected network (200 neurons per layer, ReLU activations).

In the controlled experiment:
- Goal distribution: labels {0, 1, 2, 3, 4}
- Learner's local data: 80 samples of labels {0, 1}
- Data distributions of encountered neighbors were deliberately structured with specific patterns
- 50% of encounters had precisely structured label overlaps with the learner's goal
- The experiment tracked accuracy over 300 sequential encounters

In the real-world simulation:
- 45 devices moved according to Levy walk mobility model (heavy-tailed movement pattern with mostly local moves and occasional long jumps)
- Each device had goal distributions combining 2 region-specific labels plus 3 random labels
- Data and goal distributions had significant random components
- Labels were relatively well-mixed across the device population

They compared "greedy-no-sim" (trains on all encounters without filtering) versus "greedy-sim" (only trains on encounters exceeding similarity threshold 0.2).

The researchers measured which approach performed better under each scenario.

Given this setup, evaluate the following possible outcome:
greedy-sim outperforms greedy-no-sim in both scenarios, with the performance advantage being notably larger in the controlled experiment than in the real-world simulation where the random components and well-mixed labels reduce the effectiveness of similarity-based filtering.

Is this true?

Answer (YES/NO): NO